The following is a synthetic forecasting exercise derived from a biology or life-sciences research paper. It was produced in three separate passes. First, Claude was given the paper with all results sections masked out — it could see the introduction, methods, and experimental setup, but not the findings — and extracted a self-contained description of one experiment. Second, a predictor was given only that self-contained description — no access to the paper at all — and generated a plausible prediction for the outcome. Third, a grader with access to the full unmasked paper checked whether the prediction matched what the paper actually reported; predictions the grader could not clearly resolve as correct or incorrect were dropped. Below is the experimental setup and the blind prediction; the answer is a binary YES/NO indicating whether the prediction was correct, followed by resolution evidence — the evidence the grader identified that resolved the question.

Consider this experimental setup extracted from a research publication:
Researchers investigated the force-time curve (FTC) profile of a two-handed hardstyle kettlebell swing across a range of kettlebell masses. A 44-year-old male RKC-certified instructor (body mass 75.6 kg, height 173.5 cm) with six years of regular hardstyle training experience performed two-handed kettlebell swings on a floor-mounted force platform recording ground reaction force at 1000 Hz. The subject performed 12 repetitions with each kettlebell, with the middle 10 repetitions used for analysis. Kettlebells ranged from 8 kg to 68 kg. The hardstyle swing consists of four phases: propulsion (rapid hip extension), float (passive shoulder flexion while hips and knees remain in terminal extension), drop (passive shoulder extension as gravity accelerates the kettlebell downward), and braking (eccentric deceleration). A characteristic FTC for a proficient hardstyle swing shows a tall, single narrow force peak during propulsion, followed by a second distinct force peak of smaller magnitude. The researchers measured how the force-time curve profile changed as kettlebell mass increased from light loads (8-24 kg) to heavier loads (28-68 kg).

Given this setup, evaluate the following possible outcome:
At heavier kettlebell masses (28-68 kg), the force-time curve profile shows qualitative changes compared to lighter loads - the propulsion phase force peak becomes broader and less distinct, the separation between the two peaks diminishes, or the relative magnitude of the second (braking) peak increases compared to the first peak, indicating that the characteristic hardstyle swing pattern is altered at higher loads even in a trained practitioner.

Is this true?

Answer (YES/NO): YES